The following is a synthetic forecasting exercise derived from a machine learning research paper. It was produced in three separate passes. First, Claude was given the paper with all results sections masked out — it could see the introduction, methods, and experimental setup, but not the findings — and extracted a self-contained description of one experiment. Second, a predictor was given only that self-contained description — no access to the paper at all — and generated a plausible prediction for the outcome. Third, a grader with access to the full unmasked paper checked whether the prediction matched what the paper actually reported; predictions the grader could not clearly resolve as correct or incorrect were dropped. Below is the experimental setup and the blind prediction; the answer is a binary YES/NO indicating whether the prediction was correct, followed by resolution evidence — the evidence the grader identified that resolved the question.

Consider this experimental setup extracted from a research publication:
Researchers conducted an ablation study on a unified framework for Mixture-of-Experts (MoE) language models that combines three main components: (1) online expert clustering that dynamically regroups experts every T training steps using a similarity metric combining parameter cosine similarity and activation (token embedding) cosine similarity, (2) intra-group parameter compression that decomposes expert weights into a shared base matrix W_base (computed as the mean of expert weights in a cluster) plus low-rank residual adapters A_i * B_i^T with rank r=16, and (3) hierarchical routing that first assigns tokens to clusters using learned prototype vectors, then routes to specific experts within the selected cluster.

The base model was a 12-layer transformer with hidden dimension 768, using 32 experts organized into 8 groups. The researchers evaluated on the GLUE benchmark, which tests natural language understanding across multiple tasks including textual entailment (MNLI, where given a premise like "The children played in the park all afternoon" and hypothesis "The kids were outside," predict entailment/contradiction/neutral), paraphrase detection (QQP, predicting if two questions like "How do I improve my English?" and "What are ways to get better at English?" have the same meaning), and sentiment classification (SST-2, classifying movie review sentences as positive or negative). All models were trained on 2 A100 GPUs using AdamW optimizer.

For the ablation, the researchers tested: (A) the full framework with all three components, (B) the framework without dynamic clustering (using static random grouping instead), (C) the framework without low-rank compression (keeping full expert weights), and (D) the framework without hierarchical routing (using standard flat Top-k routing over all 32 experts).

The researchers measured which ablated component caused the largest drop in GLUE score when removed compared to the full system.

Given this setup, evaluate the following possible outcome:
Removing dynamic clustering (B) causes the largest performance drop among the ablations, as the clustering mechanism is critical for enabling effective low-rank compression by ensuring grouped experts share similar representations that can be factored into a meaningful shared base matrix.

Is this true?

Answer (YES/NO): YES